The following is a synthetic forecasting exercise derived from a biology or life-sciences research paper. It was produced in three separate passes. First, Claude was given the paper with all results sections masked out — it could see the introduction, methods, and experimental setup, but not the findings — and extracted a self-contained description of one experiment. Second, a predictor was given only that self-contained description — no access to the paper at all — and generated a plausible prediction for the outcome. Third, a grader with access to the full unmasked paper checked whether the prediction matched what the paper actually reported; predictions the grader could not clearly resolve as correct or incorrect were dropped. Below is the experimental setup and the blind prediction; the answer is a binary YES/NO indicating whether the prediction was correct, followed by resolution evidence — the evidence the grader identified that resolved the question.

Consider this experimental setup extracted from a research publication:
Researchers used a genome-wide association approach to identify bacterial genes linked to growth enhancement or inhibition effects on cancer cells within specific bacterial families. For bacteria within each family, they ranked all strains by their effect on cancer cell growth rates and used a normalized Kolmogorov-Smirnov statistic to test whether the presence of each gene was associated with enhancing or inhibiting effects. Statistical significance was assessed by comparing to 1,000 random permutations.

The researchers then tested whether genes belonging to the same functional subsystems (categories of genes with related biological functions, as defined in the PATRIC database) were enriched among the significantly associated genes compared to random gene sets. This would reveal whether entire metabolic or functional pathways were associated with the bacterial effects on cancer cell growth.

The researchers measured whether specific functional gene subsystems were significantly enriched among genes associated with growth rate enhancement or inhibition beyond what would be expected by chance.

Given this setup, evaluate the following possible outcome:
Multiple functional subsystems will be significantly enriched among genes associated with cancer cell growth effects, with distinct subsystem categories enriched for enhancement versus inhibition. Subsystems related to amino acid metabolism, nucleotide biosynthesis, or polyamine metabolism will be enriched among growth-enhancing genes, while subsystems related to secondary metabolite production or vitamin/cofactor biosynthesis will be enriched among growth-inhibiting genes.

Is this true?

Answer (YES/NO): NO